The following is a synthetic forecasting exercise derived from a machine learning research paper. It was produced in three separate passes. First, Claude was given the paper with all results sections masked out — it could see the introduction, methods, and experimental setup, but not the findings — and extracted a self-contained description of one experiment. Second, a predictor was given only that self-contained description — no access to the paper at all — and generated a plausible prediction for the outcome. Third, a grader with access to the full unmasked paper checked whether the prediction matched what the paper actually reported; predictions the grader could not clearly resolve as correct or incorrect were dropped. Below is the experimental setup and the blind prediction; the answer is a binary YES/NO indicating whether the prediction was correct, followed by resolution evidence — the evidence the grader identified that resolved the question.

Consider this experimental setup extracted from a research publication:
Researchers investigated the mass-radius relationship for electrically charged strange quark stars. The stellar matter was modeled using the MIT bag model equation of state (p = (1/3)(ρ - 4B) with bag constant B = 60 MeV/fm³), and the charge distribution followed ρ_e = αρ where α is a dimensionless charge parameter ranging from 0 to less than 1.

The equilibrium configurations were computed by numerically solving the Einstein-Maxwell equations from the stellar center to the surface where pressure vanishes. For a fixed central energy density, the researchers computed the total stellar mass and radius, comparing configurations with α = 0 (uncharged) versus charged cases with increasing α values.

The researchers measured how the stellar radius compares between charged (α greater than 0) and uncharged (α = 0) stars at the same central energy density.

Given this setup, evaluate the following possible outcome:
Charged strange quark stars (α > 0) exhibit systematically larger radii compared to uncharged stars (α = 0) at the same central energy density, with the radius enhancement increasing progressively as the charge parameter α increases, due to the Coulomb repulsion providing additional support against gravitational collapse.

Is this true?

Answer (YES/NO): YES